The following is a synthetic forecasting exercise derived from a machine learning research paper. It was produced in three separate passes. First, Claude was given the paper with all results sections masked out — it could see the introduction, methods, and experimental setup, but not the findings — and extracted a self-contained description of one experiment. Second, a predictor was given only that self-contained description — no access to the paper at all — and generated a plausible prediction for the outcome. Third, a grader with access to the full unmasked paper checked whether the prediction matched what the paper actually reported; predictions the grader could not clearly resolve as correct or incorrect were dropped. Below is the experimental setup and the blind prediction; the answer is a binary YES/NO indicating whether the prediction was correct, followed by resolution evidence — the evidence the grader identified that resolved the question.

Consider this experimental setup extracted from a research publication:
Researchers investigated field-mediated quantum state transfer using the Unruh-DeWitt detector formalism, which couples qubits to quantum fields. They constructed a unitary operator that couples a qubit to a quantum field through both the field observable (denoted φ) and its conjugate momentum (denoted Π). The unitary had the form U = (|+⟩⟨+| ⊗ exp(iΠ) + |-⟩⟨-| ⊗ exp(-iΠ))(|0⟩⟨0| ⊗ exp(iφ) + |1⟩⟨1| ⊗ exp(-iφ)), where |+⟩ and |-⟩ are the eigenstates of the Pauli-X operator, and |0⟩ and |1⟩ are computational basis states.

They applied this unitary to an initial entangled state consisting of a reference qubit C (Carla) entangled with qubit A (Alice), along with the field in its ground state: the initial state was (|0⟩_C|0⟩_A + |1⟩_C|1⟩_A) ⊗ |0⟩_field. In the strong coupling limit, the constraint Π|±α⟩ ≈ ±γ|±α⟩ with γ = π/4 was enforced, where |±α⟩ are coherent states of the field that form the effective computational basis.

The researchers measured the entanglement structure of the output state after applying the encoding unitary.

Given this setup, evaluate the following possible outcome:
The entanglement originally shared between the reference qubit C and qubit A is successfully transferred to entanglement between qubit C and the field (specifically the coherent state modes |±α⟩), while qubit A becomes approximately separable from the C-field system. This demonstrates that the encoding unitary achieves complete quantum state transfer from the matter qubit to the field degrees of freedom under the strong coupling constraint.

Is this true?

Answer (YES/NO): NO